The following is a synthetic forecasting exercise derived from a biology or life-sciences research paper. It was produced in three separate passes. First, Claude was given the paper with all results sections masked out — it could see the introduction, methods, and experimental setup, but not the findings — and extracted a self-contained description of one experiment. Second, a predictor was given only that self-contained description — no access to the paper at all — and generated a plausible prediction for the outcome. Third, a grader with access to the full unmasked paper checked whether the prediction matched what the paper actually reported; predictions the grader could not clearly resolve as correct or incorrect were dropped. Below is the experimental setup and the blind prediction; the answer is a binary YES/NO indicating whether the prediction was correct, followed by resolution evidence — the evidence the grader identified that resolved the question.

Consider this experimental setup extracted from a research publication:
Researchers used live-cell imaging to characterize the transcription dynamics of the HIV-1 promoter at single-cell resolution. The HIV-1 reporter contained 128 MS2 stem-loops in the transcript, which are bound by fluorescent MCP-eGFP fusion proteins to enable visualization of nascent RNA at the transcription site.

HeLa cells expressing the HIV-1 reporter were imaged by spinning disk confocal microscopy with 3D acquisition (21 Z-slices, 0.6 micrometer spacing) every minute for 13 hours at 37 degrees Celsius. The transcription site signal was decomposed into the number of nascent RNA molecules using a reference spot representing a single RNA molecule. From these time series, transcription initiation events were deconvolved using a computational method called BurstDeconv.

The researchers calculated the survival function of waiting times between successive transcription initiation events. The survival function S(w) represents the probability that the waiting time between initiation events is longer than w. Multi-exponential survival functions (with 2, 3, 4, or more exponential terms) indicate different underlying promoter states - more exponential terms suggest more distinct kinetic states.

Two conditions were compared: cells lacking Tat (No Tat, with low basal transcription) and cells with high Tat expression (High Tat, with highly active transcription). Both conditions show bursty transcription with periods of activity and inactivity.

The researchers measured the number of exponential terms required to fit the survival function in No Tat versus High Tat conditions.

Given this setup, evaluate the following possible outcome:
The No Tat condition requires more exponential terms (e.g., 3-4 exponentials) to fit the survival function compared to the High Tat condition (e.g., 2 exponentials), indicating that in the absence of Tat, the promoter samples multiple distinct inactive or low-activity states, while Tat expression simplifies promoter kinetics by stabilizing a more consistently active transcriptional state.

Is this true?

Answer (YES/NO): NO